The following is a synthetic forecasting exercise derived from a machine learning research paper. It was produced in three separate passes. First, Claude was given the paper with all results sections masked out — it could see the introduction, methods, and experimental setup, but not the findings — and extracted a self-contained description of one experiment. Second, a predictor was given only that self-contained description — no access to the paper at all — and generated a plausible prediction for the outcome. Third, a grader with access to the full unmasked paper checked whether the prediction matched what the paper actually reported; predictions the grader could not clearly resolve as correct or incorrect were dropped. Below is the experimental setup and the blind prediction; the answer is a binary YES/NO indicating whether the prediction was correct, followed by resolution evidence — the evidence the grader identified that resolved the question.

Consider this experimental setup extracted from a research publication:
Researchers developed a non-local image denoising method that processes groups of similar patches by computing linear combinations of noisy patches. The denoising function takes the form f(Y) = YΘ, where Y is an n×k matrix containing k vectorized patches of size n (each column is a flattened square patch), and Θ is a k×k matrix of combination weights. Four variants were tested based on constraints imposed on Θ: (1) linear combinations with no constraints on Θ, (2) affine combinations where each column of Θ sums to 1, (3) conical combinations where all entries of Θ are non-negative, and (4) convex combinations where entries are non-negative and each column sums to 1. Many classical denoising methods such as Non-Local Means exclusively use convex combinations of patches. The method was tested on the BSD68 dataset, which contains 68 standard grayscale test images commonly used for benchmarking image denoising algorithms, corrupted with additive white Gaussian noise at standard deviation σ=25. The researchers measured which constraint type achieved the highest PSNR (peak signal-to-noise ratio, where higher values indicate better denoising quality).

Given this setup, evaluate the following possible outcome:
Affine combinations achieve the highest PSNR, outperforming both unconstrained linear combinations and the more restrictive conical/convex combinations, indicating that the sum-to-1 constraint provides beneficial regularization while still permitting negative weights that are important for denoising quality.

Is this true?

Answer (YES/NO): NO